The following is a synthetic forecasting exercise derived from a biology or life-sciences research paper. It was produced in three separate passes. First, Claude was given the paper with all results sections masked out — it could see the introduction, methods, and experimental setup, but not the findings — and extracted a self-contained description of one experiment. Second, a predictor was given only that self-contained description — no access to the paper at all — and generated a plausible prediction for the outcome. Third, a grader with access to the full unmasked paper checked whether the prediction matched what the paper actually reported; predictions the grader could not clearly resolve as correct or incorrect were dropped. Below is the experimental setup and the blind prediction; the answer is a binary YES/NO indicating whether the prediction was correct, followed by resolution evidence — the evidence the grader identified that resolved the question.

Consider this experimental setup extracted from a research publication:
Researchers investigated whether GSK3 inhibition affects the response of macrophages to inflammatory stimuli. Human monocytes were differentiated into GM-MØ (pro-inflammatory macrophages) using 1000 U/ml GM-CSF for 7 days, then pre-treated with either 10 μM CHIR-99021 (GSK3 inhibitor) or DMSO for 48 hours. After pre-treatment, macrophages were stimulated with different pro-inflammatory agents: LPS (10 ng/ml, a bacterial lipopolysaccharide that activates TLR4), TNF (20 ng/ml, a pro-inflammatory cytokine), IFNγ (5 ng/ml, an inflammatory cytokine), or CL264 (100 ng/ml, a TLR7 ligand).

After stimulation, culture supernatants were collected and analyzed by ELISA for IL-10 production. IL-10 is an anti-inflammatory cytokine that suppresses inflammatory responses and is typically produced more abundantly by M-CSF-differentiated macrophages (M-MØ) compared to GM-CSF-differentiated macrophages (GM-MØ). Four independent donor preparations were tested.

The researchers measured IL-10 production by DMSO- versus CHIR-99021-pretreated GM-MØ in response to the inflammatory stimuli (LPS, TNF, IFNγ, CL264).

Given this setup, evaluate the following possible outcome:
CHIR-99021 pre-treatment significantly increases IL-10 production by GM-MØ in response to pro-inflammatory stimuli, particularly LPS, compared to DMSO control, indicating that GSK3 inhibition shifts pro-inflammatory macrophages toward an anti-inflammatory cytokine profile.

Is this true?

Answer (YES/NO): YES